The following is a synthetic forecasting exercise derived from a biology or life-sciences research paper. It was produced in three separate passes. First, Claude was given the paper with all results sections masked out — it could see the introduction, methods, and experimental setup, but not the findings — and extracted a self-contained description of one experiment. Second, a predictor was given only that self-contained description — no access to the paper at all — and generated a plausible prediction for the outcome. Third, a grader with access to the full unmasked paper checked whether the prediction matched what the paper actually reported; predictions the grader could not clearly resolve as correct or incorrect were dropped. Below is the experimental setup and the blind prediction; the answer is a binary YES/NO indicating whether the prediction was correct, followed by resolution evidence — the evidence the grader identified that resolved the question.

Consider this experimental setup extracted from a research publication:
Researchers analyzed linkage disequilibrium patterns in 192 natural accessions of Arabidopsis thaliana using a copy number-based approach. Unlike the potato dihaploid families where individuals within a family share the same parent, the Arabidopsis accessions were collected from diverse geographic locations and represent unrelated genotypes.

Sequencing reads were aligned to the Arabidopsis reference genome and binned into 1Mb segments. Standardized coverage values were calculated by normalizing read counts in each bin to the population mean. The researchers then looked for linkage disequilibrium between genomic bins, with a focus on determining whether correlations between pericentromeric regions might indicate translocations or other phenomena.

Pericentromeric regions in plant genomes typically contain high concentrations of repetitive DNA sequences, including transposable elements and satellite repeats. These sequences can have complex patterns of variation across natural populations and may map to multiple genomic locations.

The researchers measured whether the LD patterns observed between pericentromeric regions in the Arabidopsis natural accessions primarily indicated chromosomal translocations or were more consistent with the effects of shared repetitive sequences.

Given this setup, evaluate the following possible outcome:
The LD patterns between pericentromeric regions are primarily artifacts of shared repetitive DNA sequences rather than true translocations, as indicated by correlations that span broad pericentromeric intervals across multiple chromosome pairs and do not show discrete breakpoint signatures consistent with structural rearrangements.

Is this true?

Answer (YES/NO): YES